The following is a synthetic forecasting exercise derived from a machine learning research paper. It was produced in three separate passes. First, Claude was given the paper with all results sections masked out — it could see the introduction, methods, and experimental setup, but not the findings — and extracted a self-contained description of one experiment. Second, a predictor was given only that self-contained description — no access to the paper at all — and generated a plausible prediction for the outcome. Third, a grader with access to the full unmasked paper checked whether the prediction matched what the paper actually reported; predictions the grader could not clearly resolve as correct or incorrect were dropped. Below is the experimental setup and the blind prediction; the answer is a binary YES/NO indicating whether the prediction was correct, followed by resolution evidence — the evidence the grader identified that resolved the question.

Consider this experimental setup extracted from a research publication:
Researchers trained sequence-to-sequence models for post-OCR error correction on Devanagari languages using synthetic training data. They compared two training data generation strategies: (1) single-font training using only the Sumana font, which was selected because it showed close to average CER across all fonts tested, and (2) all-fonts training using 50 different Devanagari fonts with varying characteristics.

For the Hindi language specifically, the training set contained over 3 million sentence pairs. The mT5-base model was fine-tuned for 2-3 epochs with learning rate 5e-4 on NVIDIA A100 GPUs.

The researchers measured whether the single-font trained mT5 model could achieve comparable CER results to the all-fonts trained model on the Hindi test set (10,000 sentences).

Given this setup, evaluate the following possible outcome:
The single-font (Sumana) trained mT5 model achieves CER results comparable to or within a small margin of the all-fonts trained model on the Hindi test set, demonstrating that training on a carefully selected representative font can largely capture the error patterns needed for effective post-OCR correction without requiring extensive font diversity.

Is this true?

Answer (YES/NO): NO